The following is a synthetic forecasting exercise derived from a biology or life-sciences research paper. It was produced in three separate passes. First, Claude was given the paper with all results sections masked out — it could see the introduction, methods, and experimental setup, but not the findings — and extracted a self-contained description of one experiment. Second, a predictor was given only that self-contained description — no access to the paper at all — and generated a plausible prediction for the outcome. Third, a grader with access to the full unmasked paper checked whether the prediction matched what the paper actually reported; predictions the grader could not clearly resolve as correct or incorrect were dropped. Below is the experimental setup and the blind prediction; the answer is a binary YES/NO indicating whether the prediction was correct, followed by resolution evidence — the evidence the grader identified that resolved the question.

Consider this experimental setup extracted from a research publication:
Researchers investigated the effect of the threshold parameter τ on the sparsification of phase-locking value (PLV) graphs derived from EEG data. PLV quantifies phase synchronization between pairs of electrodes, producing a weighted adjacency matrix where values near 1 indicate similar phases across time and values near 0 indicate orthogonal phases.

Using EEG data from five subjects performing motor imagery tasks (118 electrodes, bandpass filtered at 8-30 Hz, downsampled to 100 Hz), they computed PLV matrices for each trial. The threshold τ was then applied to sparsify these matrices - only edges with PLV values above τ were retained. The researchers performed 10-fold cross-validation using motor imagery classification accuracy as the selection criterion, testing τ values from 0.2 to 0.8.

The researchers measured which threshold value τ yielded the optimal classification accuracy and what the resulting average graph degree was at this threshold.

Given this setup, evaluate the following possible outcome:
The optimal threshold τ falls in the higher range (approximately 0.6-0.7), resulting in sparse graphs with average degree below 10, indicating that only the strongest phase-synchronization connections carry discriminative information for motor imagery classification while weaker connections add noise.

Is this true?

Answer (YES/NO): NO